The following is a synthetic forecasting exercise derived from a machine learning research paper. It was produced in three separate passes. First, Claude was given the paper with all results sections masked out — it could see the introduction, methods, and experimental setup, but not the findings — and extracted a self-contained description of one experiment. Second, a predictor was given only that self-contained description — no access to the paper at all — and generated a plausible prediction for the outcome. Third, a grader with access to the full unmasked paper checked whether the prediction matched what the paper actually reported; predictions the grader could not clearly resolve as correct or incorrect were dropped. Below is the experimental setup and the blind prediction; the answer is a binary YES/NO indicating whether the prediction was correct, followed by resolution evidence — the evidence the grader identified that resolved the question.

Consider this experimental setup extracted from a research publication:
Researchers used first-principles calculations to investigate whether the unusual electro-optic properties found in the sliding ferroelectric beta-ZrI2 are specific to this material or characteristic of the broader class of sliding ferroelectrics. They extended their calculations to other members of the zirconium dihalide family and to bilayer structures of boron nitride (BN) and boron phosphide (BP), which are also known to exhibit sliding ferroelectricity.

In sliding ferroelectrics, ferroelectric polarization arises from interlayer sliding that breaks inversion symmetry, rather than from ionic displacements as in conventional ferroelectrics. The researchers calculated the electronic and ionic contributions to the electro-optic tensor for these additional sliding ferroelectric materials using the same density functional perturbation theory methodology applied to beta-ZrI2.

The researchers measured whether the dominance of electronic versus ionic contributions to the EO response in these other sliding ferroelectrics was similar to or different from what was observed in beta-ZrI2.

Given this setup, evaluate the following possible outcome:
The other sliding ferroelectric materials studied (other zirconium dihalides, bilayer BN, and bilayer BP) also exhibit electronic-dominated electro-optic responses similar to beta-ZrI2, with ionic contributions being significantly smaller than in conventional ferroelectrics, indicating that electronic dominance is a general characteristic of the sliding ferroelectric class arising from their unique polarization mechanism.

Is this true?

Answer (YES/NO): YES